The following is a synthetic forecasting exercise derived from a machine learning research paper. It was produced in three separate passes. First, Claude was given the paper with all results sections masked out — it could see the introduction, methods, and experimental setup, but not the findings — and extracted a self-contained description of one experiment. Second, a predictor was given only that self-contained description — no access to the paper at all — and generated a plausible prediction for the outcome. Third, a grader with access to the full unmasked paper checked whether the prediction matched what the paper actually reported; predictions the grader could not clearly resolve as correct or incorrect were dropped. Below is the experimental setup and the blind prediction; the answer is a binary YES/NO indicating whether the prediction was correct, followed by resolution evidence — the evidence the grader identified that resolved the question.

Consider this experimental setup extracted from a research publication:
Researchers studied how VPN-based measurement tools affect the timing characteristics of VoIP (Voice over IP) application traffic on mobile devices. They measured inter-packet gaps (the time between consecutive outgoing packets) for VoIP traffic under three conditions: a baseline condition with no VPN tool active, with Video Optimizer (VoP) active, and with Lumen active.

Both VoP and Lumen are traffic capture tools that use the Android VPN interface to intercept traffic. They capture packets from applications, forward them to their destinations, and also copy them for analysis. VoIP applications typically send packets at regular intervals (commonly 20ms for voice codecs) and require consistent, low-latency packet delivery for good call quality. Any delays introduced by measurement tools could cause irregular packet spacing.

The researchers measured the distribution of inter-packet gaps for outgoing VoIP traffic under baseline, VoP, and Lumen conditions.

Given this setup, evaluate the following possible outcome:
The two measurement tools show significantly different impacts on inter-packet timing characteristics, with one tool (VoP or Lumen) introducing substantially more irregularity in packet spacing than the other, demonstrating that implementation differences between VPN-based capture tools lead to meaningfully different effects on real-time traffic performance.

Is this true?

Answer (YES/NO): YES